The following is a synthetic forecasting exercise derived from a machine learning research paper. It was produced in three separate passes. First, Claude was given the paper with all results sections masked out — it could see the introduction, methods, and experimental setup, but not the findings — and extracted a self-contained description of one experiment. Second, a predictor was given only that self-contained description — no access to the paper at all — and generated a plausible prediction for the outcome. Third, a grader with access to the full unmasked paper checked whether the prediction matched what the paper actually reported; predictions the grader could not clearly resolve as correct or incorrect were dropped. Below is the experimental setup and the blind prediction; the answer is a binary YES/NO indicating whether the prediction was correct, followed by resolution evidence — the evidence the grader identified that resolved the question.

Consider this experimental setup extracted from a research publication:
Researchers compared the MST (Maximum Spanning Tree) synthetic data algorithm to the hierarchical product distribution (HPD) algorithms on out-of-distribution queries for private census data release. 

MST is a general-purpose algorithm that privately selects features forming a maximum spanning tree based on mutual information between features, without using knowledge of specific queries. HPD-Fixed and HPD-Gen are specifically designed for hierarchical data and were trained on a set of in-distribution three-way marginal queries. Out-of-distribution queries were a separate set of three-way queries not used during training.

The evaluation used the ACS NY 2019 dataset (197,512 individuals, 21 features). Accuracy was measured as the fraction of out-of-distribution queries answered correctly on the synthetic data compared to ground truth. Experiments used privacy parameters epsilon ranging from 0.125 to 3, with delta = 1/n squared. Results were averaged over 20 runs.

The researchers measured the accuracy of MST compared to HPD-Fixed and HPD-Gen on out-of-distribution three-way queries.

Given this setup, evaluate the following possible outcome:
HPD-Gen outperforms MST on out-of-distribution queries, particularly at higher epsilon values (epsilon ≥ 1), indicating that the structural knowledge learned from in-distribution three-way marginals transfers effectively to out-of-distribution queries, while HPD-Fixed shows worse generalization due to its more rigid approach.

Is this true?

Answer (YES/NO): NO